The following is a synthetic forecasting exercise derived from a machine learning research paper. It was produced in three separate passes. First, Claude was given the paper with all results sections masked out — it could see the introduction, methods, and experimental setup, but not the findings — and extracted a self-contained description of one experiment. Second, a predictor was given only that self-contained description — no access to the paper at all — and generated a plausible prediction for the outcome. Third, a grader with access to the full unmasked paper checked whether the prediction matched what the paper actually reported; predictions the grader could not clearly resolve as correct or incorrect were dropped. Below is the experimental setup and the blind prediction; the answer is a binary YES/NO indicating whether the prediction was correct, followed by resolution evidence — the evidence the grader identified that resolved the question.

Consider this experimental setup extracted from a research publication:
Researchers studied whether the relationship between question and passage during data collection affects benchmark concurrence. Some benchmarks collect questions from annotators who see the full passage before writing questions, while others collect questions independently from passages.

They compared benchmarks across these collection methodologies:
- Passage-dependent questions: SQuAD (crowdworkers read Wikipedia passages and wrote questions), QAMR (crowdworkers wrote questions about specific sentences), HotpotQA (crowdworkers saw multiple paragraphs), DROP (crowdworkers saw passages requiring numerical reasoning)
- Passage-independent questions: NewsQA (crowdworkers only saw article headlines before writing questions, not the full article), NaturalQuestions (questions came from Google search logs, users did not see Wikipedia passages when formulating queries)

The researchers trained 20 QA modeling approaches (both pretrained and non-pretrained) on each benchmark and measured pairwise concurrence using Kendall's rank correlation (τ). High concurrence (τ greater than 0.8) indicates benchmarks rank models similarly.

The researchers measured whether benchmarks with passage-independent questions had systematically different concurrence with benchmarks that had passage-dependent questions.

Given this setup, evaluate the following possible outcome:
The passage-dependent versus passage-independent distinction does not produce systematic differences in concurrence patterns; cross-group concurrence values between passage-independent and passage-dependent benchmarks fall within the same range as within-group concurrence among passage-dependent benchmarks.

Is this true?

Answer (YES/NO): YES